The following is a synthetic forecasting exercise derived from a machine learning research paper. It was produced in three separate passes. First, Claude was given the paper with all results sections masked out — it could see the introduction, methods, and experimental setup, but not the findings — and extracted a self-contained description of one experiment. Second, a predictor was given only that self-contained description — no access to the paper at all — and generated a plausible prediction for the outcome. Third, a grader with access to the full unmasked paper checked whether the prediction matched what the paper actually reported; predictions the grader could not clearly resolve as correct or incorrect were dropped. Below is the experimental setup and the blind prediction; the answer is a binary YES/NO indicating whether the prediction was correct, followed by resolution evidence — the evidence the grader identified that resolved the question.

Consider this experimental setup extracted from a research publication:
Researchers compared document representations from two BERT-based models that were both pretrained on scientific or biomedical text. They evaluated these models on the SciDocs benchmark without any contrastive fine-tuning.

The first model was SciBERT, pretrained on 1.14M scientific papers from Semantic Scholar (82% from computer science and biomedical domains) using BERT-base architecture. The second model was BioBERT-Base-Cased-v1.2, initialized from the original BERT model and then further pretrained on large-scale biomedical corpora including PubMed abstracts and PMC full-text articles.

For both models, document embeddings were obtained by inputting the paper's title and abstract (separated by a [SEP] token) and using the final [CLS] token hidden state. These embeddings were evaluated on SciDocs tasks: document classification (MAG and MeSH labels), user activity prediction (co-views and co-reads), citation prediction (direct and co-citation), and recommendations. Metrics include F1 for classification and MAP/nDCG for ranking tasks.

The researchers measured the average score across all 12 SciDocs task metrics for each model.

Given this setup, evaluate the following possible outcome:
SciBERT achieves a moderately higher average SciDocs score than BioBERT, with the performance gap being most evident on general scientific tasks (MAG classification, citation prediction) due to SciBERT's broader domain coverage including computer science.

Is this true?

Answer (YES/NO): NO